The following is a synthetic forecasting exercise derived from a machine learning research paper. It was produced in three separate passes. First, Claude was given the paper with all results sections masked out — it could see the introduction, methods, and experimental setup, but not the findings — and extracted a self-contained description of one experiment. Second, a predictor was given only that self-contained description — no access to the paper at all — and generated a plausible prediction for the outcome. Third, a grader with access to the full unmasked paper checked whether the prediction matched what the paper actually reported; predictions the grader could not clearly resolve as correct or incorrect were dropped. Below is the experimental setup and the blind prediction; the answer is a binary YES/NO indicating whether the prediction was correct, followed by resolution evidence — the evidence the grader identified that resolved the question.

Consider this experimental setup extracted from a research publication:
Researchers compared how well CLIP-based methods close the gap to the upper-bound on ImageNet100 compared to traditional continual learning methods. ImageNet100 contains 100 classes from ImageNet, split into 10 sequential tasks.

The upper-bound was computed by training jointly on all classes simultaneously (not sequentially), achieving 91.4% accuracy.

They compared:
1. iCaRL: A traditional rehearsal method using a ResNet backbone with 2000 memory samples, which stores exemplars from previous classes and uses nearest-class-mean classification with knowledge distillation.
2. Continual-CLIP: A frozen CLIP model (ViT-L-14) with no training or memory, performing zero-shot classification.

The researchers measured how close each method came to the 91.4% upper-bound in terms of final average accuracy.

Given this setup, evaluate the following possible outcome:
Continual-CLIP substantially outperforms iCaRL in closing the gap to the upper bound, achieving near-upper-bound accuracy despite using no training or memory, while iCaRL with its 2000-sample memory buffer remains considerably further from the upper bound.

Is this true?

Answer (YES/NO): NO